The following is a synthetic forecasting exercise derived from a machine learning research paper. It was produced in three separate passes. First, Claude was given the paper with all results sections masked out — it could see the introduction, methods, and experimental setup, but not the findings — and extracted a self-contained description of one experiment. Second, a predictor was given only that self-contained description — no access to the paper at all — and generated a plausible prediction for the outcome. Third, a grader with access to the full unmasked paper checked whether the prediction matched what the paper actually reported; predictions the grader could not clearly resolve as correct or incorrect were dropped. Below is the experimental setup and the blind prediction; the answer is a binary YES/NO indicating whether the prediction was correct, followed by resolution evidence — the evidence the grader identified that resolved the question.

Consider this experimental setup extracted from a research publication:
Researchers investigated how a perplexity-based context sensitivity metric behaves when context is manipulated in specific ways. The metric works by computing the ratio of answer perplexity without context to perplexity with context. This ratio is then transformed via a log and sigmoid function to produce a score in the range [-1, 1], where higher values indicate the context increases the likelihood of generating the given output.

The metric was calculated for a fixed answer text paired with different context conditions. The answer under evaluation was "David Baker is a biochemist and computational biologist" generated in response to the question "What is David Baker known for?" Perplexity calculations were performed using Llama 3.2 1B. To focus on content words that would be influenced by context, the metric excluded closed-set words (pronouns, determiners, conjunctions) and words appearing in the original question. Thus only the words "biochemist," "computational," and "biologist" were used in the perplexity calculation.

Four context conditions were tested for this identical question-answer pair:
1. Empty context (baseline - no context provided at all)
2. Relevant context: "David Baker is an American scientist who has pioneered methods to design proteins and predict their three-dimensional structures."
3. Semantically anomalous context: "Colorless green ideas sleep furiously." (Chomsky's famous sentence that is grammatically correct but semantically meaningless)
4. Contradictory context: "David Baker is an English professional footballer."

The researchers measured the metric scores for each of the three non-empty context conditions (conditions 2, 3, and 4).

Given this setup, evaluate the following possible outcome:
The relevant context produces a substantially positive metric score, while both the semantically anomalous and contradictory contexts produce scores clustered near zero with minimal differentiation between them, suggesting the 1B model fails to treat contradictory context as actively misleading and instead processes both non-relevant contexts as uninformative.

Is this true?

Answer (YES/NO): NO